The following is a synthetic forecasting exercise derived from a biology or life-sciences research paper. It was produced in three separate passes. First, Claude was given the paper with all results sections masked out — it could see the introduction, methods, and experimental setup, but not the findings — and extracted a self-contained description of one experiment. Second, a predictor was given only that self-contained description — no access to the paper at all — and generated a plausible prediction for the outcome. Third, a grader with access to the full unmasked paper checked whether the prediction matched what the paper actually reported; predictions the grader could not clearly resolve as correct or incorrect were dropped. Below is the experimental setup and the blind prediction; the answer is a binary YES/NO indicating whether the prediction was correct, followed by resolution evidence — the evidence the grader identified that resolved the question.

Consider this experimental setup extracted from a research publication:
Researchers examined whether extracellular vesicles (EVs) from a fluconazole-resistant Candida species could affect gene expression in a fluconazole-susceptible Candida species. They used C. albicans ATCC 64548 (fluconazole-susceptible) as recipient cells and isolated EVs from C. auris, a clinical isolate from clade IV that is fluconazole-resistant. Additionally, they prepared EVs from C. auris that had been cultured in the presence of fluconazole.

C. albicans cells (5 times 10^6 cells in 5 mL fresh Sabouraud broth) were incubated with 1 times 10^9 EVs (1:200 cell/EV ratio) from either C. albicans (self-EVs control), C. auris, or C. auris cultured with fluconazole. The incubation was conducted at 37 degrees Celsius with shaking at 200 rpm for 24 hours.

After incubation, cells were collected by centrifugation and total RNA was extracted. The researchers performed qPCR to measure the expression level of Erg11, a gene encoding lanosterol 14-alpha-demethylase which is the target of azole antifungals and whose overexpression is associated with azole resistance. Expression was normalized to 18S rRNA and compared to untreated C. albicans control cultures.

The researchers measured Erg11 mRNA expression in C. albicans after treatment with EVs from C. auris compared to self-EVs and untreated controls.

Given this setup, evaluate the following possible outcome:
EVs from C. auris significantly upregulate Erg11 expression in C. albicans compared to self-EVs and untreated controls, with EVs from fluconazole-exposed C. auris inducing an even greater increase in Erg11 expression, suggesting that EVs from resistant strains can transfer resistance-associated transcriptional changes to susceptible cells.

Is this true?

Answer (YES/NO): NO